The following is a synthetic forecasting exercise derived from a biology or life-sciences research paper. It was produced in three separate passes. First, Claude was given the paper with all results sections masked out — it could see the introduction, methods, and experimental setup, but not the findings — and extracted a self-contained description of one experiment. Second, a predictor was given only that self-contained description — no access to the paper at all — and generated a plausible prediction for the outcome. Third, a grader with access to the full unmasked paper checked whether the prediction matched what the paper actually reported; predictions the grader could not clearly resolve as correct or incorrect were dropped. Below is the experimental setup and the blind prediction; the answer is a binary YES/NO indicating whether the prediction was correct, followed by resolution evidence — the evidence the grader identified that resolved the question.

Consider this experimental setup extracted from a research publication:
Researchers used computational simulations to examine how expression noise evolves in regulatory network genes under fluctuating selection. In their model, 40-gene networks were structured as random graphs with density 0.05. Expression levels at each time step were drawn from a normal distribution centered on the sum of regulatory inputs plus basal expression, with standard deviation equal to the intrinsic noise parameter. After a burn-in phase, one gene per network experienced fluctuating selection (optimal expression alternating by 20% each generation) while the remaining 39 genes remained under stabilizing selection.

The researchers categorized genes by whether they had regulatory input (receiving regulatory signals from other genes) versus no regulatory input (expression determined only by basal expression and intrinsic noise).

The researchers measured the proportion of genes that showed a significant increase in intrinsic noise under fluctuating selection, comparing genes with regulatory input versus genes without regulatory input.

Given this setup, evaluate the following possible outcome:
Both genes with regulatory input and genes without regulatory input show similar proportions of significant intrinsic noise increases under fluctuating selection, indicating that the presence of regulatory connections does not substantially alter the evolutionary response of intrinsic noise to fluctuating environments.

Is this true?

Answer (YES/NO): NO